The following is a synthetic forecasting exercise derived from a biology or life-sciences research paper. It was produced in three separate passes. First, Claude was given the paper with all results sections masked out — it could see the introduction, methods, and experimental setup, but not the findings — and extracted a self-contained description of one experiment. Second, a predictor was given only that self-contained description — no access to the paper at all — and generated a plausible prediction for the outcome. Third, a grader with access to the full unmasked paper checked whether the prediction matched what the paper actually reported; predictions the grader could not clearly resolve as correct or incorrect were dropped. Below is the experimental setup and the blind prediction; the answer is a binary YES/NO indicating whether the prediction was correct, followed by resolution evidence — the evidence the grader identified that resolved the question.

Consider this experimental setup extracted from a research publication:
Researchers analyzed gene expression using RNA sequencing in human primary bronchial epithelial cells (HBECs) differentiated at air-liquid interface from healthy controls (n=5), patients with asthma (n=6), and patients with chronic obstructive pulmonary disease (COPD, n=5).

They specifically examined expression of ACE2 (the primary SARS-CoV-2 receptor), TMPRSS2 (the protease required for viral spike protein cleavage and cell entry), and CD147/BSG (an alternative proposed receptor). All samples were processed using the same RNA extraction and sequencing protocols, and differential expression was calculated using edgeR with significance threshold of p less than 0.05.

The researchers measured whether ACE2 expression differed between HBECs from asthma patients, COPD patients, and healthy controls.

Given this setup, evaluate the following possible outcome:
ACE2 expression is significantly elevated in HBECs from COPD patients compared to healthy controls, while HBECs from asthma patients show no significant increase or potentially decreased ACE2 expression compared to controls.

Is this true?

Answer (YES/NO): NO